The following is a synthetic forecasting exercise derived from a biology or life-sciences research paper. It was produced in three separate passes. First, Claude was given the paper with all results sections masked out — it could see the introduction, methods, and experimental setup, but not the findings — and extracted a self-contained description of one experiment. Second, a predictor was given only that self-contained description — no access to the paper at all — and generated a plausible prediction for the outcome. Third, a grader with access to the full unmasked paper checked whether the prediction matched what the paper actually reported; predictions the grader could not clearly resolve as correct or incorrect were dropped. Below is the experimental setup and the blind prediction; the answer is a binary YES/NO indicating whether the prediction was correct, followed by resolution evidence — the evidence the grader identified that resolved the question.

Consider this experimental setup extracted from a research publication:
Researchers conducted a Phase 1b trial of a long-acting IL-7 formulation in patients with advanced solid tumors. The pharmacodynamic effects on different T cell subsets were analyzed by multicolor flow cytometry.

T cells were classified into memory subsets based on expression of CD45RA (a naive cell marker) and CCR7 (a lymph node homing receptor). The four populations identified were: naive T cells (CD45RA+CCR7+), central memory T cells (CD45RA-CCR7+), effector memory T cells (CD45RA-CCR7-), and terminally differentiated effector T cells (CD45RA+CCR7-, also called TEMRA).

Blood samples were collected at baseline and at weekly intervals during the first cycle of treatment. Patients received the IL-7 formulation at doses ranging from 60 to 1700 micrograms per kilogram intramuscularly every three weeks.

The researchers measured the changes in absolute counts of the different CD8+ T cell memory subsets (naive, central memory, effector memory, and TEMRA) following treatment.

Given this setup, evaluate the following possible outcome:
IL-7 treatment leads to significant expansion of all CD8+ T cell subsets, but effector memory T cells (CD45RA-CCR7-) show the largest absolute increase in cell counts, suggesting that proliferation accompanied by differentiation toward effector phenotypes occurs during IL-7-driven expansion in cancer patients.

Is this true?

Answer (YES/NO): NO